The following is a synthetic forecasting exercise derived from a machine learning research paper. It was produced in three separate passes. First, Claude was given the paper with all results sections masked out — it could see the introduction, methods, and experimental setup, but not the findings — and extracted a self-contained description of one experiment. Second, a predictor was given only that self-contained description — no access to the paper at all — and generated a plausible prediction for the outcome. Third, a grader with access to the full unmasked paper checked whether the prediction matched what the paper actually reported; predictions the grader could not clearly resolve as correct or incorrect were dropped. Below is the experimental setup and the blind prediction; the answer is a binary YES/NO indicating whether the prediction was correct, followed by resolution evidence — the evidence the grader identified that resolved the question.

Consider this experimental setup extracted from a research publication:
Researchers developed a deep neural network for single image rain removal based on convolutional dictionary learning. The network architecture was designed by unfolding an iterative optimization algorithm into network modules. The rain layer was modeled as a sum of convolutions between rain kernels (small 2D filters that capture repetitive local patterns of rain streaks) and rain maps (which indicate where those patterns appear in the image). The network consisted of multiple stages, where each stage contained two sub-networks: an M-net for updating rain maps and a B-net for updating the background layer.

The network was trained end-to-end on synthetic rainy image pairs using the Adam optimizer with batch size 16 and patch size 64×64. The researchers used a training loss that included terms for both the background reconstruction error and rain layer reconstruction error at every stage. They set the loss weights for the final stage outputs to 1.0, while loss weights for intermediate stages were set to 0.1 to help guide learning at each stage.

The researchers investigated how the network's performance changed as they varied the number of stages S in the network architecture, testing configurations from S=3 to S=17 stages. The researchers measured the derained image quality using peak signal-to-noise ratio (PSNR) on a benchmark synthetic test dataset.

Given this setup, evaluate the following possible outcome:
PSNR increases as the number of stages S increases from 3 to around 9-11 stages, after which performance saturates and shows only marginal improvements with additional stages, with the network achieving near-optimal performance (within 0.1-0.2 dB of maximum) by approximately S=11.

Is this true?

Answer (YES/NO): YES